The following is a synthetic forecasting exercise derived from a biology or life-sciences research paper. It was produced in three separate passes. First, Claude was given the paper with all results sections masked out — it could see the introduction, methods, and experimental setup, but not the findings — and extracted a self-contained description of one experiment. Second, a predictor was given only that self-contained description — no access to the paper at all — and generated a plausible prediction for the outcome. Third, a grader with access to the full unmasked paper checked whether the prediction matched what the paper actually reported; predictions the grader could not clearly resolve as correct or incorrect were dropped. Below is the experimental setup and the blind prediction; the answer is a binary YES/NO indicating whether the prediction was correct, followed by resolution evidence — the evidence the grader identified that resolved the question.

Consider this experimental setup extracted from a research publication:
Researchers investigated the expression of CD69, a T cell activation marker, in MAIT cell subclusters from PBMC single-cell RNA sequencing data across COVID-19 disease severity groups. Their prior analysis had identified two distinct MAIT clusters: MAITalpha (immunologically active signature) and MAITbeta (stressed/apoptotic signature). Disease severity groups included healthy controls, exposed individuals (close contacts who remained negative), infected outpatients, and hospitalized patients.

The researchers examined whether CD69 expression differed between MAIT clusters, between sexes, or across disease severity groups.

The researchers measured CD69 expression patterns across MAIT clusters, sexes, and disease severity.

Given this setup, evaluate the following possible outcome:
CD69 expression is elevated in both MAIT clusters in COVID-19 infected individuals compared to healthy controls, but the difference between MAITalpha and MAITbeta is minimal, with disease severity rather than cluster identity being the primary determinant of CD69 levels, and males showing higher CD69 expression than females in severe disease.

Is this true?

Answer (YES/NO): NO